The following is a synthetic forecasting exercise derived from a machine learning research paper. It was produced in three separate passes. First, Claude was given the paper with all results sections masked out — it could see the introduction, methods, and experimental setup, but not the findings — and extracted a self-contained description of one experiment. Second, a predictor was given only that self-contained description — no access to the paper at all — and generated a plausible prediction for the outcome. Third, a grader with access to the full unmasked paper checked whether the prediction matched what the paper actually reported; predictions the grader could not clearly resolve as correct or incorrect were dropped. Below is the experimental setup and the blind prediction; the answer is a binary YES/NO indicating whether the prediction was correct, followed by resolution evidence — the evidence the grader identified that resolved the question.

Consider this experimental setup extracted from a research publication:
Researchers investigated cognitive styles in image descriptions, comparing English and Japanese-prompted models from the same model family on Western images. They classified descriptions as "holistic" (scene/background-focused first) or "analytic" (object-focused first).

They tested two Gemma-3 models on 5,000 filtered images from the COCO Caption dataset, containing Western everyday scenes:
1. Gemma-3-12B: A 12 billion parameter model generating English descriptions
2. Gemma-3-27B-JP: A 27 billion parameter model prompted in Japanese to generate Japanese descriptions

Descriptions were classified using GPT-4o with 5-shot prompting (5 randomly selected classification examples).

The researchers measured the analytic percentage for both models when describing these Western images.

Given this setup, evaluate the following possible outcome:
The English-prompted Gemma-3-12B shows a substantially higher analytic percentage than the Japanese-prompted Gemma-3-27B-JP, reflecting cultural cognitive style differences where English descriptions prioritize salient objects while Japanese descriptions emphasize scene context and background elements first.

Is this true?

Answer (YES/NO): NO